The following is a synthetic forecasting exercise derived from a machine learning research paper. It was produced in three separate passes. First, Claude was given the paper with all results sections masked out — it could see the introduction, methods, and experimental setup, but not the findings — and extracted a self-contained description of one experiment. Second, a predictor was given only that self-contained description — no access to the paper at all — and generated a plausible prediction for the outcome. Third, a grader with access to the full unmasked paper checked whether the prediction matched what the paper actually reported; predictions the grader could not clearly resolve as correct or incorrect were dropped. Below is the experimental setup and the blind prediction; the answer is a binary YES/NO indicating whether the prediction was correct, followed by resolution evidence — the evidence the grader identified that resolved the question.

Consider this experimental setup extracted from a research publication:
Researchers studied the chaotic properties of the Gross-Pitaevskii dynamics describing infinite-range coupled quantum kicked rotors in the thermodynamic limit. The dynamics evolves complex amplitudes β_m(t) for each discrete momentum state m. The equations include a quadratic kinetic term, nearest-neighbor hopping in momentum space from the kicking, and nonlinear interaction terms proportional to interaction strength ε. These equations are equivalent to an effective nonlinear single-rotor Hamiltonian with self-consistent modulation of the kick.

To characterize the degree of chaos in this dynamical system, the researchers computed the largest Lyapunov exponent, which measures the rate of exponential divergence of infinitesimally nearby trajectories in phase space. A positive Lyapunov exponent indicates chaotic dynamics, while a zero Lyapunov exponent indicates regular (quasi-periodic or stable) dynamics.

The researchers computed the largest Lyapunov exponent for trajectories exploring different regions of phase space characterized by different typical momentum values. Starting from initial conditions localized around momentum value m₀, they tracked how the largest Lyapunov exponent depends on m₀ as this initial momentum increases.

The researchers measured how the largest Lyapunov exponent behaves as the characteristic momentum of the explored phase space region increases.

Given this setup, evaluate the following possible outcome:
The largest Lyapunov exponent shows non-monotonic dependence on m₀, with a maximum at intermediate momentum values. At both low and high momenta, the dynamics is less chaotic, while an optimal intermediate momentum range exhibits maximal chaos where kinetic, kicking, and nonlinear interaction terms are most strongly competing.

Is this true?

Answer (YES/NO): NO